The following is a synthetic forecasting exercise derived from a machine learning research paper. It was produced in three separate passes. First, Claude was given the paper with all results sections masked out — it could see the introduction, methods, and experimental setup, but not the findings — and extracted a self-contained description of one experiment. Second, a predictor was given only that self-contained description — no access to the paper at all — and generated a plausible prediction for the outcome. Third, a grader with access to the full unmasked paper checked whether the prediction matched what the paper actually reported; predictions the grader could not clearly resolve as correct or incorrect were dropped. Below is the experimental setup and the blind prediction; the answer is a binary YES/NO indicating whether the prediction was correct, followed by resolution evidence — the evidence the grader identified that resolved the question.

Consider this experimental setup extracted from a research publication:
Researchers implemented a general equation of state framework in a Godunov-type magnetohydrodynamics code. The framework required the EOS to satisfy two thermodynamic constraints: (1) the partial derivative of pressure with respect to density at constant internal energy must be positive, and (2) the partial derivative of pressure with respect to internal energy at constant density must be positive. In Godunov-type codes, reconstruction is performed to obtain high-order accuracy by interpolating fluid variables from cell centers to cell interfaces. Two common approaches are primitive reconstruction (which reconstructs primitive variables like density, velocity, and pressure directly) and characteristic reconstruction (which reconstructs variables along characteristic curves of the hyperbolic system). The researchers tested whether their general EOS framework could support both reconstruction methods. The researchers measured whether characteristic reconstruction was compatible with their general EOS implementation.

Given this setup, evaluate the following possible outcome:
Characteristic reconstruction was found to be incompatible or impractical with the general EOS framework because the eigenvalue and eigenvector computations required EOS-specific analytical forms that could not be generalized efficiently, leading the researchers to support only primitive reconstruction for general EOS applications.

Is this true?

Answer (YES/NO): YES